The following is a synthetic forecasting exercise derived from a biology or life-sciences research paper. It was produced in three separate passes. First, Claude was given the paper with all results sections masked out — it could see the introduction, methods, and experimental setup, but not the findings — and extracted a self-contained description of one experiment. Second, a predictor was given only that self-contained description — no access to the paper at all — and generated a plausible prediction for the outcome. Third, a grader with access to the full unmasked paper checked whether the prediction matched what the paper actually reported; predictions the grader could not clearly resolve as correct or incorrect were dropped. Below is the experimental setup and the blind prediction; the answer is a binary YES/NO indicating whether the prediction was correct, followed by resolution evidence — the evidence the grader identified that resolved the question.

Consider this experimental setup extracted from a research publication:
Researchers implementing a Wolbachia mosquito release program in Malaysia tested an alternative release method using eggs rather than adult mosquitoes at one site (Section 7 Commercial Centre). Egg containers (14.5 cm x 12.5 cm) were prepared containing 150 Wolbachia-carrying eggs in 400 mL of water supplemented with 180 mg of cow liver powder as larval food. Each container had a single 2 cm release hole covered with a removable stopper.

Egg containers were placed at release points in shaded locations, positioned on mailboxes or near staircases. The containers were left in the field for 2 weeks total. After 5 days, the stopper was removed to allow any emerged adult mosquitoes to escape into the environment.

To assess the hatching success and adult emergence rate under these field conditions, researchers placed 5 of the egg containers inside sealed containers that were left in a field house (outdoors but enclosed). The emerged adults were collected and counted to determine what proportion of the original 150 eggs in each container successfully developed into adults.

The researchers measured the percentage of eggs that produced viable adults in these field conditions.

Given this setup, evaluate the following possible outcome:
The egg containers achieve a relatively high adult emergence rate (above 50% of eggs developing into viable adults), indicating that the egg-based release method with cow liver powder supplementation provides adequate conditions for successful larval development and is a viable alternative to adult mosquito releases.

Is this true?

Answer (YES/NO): YES